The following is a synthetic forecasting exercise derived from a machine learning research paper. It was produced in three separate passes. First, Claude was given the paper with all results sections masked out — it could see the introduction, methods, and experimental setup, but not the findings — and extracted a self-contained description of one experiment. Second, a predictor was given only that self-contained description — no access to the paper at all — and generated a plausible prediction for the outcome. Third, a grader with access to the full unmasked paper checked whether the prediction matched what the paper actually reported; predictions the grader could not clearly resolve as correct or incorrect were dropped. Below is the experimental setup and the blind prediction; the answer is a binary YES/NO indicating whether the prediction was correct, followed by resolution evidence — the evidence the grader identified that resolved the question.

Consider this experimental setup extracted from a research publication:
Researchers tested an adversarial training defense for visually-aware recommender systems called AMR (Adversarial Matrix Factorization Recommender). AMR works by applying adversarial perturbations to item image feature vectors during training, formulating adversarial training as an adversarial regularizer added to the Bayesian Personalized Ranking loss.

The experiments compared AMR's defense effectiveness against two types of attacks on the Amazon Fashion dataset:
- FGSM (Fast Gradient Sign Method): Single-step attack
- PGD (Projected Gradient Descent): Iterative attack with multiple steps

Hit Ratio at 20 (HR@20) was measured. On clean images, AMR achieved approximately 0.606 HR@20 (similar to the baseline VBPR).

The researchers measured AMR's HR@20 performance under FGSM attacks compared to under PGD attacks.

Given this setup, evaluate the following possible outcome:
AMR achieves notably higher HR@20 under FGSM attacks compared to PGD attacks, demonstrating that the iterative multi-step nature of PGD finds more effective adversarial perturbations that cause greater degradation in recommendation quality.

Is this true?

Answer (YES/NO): YES